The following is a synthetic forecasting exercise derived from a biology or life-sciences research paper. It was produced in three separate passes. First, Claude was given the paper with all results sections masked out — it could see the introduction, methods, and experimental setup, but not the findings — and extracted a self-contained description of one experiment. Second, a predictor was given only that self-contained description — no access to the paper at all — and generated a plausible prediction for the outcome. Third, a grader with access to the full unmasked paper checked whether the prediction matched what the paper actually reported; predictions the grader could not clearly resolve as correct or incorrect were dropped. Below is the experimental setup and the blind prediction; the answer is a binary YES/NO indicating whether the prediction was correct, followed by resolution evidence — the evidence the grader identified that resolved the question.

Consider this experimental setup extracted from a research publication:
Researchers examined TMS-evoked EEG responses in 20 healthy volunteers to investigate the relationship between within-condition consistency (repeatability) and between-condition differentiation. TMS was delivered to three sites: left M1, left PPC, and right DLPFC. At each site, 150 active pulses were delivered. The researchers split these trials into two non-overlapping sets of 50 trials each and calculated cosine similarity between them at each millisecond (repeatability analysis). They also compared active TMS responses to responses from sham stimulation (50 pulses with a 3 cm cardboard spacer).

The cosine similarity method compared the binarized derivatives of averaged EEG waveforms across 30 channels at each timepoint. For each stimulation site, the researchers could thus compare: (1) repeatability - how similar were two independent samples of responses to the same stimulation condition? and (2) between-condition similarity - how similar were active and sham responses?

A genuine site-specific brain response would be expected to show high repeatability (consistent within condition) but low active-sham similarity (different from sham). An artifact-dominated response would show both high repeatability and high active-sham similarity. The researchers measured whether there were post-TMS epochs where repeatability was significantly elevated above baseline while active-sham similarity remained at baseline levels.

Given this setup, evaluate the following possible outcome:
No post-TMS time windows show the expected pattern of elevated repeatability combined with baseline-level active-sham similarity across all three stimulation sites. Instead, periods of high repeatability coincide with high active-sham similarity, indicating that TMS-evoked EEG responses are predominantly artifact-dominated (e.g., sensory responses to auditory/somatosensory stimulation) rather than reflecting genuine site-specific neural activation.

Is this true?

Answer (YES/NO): NO